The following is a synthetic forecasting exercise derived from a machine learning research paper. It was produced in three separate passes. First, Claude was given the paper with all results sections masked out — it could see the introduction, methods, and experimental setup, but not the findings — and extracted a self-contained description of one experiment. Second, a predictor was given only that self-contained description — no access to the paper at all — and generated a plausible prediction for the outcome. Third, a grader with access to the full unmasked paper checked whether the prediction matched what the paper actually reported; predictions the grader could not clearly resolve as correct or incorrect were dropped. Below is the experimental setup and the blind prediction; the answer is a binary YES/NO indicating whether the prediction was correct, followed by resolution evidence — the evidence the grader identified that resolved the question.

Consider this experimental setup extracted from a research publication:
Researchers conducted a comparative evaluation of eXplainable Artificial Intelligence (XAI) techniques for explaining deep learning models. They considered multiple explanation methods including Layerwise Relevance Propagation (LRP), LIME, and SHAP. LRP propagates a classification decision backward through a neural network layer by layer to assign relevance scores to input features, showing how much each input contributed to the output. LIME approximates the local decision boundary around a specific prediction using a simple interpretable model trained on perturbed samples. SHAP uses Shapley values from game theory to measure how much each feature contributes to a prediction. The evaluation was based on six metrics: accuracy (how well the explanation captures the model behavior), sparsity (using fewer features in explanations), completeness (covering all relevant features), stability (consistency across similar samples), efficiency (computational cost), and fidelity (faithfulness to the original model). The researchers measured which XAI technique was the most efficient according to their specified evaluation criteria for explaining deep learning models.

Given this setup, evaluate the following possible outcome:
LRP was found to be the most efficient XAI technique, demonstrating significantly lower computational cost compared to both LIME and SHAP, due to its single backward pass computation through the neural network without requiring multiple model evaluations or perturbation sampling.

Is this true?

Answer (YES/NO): NO